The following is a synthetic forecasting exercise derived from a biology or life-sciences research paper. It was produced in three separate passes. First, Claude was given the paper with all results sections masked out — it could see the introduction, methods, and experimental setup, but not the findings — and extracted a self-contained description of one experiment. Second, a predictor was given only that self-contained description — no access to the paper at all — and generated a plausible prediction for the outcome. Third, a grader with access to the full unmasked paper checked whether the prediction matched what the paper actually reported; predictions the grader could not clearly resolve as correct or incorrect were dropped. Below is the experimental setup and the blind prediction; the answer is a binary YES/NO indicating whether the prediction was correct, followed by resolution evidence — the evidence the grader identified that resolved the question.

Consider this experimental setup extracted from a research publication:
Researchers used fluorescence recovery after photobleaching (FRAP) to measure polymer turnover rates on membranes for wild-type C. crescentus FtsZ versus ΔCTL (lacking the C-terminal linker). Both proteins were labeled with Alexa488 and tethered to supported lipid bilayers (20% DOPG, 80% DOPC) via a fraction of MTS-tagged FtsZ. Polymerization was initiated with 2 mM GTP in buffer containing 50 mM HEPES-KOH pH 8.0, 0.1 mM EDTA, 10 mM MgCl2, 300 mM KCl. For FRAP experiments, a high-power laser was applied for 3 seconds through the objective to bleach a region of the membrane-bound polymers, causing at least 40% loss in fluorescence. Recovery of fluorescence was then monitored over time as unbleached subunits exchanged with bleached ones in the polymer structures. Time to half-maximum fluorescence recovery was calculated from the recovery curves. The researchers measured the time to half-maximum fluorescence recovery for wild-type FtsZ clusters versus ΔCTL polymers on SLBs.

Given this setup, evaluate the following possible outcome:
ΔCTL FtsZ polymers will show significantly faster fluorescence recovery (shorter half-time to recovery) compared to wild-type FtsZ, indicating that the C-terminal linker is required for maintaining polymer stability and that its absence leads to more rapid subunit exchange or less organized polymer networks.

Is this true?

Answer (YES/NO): NO